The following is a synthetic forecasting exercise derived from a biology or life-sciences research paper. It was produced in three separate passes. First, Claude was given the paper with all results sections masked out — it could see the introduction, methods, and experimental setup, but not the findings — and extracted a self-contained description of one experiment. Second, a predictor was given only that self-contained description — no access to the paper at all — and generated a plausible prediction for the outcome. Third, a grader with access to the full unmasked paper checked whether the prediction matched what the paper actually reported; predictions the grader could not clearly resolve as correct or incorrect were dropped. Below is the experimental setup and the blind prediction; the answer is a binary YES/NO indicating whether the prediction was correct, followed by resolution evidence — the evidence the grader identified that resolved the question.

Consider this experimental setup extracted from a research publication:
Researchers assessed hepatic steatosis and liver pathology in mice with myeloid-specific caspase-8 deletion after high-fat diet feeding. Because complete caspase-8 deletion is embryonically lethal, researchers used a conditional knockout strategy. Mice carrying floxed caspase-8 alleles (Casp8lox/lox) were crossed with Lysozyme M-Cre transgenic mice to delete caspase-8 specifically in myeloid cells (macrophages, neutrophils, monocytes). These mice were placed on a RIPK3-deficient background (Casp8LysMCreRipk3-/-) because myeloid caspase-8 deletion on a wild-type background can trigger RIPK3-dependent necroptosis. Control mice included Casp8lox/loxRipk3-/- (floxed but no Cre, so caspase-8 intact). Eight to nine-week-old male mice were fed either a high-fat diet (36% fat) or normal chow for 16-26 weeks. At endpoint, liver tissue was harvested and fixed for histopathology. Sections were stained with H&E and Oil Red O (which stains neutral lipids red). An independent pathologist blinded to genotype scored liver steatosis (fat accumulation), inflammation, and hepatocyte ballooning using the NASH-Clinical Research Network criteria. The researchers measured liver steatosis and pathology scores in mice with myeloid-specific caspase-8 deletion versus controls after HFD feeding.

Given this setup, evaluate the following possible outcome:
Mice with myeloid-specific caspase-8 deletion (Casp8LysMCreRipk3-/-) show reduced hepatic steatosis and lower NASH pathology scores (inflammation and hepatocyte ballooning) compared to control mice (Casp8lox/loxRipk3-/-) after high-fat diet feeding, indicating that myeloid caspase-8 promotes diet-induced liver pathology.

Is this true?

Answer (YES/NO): YES